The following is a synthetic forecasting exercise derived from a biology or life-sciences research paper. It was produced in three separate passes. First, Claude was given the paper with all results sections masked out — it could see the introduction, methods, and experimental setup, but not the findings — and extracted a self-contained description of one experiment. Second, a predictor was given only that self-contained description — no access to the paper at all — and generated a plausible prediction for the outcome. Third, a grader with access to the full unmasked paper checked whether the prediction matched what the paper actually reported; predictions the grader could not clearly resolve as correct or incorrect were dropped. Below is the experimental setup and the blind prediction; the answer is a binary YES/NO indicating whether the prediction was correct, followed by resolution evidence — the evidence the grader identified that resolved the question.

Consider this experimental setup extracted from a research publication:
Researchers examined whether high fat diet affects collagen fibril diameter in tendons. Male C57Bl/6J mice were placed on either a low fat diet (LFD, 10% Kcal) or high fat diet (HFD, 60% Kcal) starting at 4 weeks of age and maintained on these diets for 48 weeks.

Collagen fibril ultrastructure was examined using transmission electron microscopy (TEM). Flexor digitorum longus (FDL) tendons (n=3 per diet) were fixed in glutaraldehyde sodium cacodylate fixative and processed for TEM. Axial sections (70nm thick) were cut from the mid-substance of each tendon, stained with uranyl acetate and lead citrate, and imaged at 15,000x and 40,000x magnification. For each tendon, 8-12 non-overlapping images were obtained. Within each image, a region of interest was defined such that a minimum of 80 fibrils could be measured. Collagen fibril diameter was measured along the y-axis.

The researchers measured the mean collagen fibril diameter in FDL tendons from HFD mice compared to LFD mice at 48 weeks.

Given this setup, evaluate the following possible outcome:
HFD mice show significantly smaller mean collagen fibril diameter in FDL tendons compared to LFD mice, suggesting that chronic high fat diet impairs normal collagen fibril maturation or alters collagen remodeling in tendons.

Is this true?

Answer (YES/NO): NO